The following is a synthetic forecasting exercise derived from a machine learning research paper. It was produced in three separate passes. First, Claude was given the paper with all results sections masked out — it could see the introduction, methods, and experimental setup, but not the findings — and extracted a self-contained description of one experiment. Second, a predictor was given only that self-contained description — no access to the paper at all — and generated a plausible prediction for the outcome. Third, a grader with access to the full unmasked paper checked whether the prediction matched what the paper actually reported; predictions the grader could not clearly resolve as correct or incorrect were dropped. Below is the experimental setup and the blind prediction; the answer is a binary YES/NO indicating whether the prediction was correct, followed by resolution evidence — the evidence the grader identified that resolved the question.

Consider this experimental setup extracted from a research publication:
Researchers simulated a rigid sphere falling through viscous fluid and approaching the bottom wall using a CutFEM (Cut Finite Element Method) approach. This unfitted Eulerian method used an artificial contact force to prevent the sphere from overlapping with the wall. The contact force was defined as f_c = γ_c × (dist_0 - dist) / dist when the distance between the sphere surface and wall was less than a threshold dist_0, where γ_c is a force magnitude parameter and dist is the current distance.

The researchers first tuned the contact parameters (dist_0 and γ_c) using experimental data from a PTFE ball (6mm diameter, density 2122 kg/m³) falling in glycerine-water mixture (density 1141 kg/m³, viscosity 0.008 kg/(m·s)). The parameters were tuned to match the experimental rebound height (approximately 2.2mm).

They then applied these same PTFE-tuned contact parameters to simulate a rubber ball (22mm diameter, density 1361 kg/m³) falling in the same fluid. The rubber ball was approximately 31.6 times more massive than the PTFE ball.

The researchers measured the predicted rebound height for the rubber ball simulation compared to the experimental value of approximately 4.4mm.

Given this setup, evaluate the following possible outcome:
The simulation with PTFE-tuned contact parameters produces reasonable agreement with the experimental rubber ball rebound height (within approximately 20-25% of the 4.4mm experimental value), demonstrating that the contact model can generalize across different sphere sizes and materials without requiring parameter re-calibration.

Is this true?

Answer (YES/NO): NO